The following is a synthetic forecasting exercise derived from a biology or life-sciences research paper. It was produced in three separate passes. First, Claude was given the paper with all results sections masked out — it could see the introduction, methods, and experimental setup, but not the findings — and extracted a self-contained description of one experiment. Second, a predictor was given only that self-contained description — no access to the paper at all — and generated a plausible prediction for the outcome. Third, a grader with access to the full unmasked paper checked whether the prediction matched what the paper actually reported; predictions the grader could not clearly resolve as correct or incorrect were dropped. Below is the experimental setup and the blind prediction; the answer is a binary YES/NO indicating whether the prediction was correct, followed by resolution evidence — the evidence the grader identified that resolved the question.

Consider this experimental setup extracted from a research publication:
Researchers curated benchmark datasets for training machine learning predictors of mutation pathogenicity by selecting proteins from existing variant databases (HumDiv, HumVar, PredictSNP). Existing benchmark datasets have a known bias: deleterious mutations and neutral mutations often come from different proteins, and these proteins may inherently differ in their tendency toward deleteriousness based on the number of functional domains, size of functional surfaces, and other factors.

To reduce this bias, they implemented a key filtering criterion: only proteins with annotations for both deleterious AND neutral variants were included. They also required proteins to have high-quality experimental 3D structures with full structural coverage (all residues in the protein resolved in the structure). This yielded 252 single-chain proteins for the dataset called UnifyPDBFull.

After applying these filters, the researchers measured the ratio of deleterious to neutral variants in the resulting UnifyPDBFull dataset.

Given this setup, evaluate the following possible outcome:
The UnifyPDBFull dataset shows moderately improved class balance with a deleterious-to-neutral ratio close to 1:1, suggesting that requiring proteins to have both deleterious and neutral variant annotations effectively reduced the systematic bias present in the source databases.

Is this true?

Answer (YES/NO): NO